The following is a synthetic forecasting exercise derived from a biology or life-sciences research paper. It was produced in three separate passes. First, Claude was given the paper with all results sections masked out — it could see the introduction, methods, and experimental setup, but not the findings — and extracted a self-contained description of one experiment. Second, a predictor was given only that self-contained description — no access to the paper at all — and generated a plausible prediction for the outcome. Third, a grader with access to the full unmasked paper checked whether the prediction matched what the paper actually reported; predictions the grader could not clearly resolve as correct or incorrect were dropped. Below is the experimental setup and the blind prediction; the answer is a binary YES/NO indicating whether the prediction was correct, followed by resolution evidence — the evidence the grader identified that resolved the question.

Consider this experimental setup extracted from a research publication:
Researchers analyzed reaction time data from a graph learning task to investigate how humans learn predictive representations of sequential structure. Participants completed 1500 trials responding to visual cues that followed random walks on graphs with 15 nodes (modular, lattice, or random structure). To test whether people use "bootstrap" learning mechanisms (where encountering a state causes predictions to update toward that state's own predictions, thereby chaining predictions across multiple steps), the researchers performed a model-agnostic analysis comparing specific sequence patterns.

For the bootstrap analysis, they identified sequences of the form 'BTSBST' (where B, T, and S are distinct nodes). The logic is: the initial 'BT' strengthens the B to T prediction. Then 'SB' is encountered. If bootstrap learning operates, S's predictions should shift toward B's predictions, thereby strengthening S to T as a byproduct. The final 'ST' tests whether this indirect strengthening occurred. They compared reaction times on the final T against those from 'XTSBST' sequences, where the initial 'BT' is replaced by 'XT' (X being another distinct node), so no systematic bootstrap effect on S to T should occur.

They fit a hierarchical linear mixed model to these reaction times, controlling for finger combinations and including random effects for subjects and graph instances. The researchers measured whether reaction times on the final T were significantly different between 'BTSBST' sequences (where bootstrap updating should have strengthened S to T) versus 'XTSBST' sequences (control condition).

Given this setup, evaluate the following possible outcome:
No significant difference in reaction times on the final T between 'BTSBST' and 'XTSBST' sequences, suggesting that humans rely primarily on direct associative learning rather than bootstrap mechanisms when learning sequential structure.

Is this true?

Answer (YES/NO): NO